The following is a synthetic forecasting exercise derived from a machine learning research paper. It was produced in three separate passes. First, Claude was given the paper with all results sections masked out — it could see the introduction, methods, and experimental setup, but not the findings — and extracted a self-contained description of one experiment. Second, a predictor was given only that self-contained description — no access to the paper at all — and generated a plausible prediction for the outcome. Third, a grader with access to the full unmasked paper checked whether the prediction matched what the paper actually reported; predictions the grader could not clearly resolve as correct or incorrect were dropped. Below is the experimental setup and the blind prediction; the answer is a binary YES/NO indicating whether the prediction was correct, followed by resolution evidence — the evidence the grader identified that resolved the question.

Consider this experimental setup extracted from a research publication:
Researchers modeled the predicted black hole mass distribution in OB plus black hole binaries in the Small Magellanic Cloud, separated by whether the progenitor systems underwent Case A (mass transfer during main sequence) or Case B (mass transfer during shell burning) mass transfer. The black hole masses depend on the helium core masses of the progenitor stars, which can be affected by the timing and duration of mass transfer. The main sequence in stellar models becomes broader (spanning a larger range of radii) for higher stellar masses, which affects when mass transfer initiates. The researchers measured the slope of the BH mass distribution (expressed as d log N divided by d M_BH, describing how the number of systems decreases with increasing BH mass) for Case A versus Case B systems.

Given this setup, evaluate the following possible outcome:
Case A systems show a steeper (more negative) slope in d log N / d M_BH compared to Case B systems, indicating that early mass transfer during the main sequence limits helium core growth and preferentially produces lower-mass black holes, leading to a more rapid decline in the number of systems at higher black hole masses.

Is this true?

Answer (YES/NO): NO